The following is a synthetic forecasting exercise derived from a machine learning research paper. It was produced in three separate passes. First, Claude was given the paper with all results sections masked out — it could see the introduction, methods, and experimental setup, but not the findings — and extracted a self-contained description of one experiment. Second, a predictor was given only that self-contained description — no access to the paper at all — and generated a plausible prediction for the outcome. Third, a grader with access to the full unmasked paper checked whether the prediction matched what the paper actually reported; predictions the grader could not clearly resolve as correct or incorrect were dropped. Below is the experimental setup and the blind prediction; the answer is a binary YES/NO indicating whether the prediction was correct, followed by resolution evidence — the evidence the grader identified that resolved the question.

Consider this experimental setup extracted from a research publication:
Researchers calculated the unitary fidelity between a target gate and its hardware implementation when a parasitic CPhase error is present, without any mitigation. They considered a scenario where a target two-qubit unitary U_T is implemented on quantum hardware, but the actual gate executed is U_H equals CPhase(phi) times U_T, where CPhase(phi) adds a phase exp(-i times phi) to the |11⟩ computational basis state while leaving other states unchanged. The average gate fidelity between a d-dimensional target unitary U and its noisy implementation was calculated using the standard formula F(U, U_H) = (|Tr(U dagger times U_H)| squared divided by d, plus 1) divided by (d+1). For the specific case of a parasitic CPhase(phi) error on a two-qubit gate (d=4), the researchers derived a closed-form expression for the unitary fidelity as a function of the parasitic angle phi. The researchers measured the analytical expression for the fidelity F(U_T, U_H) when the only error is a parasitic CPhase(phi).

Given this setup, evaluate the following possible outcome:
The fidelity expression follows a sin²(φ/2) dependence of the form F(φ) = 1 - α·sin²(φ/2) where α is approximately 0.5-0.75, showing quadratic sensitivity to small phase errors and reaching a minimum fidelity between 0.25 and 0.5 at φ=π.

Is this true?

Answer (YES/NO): YES